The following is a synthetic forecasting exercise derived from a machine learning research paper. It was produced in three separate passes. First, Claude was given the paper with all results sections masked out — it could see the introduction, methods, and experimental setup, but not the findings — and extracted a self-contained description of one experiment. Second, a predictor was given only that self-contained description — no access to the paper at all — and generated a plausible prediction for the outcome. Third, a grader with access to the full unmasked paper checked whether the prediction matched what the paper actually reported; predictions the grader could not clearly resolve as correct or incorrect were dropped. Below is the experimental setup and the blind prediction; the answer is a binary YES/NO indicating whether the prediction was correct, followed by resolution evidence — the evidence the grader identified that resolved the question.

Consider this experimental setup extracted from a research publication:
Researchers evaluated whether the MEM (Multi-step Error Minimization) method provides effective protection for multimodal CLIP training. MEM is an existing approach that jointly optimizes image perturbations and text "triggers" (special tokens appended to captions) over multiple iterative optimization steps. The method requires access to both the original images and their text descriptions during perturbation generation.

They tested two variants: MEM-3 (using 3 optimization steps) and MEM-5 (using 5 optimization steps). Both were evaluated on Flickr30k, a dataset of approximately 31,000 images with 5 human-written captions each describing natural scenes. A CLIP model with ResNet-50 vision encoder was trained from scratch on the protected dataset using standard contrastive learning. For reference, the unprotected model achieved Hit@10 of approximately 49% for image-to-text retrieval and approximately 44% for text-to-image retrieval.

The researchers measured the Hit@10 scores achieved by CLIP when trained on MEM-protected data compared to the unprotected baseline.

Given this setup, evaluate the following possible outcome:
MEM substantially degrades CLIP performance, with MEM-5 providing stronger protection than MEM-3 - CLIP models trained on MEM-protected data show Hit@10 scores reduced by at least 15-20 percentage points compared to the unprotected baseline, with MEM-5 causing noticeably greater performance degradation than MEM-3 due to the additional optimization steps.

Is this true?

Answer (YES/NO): NO